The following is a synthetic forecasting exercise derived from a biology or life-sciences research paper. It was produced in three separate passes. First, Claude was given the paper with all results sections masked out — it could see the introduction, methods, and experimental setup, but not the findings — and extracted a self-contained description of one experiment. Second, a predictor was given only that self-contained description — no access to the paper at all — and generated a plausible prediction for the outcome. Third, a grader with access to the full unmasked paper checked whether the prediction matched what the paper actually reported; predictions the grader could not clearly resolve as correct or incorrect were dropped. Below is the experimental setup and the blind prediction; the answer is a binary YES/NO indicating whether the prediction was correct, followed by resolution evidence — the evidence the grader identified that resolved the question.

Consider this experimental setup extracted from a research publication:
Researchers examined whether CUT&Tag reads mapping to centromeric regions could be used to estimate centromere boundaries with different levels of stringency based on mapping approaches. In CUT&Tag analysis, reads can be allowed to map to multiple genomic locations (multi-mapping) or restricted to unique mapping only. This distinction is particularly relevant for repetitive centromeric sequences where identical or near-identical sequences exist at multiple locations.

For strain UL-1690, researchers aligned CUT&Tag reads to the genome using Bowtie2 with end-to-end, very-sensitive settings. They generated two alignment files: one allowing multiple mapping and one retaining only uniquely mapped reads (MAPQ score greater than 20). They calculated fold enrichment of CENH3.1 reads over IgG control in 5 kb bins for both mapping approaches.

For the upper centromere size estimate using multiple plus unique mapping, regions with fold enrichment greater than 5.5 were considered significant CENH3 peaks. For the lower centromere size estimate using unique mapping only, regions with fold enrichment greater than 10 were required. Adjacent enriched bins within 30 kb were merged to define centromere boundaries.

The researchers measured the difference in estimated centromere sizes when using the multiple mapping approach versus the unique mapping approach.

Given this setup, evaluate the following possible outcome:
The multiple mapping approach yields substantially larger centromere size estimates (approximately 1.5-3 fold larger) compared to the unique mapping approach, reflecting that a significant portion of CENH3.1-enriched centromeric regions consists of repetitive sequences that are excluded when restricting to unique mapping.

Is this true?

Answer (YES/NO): YES